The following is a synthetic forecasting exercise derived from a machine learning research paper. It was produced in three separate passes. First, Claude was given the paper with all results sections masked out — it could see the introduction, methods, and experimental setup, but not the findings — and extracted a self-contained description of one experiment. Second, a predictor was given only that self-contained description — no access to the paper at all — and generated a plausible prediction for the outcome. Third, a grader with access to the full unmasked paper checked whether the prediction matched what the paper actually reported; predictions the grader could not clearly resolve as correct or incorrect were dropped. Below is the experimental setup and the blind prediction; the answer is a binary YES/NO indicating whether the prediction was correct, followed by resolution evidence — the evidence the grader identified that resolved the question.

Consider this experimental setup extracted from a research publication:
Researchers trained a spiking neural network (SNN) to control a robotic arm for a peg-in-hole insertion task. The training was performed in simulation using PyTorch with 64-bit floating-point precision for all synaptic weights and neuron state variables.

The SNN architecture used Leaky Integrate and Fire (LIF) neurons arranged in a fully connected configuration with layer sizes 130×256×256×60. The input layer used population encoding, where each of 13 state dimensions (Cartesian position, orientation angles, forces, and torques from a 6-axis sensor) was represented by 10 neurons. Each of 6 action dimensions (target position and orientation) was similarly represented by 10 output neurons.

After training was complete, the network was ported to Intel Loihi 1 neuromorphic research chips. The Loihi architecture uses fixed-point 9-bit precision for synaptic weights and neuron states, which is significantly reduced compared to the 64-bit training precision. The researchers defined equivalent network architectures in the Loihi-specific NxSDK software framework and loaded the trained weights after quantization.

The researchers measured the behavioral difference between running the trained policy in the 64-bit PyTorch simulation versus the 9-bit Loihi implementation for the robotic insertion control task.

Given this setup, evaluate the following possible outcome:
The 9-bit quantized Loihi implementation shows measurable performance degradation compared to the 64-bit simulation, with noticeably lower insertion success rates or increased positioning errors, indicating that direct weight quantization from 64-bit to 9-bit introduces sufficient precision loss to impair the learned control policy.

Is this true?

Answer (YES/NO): NO